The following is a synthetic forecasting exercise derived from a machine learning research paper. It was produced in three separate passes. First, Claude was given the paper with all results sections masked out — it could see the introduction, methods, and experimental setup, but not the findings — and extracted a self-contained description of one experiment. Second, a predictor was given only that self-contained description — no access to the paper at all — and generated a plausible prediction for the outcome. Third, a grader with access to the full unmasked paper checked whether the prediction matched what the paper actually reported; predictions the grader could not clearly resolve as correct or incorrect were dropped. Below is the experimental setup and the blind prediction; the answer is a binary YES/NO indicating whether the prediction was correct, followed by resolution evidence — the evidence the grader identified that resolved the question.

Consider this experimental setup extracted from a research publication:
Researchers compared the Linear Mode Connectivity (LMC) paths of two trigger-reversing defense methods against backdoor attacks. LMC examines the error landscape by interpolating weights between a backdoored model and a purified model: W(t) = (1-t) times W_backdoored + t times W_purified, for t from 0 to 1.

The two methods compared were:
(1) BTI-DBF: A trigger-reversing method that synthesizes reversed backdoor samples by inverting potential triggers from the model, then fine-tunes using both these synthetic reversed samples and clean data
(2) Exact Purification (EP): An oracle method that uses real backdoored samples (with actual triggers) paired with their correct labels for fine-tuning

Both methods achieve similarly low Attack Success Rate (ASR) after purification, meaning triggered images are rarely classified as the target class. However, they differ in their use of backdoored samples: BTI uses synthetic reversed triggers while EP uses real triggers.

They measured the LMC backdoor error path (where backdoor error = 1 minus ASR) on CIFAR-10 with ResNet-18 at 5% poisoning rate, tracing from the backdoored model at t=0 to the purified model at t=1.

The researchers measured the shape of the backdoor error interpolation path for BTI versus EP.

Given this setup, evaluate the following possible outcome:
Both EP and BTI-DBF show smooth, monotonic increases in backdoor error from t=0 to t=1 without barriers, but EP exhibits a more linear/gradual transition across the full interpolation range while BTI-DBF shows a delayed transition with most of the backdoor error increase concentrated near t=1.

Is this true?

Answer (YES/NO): NO